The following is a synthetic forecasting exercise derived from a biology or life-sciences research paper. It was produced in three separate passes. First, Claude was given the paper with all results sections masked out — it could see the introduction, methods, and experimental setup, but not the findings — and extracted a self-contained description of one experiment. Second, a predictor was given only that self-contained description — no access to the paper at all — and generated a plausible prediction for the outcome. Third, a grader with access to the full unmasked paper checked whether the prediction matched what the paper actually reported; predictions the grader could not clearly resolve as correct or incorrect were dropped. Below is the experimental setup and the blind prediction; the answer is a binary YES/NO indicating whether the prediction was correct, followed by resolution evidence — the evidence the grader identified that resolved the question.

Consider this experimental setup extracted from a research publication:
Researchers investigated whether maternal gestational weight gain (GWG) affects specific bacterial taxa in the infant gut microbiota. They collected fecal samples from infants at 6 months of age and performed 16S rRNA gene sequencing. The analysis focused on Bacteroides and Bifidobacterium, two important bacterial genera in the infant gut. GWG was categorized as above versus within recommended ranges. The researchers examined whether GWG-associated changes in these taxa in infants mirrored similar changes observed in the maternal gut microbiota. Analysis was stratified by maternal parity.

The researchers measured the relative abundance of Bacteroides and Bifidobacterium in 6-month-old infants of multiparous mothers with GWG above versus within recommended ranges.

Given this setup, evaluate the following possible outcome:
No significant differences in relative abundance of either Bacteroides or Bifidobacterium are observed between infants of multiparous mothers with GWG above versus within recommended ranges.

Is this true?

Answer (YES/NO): NO